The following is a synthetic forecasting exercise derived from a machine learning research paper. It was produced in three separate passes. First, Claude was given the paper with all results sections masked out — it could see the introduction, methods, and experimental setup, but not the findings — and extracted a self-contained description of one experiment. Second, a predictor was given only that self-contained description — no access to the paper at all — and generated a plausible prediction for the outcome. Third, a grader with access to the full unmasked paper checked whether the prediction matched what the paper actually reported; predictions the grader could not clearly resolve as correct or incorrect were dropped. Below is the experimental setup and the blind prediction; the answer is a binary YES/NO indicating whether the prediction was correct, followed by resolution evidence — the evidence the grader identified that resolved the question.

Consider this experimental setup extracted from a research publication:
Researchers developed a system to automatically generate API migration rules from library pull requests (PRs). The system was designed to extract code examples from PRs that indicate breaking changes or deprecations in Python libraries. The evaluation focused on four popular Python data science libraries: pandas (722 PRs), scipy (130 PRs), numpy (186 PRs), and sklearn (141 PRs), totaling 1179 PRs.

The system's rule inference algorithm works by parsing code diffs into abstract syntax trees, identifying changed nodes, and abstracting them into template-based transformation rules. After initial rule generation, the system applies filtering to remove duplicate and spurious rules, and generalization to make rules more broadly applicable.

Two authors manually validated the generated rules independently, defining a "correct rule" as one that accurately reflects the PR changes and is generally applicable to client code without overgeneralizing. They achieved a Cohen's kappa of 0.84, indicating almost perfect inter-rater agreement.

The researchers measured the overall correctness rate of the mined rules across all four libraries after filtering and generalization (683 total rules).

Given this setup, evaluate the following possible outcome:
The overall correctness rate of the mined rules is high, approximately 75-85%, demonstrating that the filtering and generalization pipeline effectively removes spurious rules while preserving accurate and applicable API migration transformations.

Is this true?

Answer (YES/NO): NO